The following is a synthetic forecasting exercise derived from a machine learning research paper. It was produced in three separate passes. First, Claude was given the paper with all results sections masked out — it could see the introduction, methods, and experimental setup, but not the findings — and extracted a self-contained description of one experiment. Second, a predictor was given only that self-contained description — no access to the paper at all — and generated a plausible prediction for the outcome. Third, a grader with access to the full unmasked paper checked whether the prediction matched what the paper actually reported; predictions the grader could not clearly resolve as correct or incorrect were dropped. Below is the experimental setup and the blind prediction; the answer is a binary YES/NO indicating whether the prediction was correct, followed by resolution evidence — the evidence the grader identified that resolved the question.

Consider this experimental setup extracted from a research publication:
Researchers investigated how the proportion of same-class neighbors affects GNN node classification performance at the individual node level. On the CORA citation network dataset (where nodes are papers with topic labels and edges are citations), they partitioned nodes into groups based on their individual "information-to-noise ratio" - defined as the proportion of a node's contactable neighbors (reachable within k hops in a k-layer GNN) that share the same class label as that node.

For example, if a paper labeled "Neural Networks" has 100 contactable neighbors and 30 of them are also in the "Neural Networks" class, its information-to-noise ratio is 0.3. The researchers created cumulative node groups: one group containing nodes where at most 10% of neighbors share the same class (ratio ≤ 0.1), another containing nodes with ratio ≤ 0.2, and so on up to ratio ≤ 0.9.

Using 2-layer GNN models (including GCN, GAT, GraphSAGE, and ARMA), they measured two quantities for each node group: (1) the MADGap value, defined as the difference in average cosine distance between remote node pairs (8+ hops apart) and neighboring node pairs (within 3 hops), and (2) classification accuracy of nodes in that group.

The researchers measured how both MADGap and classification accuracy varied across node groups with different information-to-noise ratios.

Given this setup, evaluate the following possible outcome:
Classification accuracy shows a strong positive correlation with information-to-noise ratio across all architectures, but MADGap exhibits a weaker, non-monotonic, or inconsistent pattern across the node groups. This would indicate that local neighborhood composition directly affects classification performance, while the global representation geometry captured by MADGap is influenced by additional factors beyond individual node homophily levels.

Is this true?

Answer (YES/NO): NO